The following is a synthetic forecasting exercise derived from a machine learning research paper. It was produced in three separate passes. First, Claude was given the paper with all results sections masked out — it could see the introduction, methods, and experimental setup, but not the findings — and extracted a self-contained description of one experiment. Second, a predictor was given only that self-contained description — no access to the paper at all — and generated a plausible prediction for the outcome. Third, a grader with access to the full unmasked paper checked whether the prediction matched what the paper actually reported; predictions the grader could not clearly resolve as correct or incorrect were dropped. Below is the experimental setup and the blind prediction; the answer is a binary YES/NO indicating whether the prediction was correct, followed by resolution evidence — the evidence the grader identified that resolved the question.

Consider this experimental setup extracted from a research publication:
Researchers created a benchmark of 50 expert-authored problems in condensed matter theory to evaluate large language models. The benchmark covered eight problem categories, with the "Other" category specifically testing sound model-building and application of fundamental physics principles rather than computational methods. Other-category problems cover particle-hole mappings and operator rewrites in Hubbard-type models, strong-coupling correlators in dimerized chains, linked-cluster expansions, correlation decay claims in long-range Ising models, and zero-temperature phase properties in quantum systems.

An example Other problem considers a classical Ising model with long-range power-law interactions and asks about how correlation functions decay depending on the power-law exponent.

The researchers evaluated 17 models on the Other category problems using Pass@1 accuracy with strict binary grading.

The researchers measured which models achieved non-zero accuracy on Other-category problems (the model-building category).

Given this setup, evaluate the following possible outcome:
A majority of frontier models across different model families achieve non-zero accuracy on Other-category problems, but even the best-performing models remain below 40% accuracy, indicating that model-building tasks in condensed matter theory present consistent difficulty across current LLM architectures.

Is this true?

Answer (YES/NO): YES